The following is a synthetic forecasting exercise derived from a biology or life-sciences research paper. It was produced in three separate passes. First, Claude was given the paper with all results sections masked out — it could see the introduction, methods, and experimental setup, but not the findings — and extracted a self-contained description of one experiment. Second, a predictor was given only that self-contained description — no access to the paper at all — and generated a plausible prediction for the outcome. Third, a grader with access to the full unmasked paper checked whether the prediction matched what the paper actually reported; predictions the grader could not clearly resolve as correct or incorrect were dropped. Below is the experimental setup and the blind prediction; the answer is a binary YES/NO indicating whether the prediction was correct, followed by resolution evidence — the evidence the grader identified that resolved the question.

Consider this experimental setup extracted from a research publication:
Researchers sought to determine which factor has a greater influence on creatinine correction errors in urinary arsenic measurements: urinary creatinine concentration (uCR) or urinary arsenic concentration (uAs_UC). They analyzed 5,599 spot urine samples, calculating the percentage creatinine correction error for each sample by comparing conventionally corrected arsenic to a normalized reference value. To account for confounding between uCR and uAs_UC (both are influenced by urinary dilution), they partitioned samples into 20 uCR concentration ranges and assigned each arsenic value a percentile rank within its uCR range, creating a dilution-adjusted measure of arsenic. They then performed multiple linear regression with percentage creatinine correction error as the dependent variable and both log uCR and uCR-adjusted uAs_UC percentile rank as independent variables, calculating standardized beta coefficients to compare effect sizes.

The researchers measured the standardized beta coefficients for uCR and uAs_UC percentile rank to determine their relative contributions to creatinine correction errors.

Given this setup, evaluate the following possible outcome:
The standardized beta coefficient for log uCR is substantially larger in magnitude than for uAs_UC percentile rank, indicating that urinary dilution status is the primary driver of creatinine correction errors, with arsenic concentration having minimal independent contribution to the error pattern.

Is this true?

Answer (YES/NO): YES